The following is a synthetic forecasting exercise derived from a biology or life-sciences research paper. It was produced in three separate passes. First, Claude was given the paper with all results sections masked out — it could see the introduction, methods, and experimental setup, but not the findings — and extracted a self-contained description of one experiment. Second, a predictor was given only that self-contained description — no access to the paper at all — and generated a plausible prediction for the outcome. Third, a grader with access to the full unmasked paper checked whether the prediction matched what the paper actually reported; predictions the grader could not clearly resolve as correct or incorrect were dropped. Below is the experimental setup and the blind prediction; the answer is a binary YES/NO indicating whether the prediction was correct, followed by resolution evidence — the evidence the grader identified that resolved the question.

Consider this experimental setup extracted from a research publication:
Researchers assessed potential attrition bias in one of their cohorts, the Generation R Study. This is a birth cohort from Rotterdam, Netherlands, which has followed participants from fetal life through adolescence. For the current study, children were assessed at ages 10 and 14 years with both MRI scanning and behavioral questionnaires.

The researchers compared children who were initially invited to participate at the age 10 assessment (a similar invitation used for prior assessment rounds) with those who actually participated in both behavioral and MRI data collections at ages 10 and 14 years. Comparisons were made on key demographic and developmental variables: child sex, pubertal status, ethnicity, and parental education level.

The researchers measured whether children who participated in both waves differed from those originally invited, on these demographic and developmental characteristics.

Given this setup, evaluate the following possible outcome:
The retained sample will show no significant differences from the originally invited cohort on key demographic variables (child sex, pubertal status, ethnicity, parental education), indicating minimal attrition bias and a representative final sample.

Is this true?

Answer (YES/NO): YES